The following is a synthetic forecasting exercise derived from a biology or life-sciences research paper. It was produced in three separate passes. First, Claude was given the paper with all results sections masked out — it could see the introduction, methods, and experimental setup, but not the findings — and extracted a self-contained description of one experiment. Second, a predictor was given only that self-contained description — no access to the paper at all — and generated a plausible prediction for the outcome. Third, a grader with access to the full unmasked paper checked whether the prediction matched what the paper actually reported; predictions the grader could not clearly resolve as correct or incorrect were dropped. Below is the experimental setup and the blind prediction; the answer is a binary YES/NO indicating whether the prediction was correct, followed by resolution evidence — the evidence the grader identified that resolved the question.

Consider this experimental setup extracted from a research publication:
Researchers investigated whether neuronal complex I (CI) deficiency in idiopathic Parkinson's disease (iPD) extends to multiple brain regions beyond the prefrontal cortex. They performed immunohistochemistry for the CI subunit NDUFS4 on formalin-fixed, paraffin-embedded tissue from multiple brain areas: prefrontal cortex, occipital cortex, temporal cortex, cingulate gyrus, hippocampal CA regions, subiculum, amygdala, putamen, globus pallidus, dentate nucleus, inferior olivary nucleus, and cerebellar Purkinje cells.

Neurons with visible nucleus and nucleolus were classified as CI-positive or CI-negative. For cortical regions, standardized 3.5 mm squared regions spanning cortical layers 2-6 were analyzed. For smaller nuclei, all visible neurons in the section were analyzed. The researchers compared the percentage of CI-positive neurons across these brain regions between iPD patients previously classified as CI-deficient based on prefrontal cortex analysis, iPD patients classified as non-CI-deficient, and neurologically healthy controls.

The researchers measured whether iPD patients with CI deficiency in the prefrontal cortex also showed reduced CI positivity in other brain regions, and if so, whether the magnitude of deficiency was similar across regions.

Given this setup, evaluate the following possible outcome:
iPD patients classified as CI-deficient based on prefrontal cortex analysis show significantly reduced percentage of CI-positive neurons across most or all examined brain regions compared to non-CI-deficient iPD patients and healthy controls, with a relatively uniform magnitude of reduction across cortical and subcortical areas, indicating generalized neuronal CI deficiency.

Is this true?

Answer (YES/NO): NO